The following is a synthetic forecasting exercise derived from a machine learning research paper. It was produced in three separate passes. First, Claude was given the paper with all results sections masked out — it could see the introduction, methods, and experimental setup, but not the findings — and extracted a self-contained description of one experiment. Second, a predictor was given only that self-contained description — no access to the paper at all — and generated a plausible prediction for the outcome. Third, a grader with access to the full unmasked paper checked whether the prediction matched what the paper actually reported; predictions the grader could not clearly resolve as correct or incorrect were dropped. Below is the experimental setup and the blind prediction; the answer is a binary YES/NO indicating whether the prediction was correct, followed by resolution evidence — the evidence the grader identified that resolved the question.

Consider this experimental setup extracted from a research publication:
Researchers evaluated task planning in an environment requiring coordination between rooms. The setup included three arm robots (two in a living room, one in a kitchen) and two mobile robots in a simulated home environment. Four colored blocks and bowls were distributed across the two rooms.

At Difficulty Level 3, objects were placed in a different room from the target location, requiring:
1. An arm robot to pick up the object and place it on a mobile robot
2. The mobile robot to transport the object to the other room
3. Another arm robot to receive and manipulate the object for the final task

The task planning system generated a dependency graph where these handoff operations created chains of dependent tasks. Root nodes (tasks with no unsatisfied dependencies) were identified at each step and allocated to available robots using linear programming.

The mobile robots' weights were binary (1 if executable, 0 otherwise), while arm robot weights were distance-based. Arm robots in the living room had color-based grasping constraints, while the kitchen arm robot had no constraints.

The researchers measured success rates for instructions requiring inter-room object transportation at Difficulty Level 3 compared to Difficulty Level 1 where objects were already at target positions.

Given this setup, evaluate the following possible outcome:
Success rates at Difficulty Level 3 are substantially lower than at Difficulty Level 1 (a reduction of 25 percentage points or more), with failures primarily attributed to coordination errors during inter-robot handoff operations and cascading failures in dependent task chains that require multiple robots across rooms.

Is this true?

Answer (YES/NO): NO